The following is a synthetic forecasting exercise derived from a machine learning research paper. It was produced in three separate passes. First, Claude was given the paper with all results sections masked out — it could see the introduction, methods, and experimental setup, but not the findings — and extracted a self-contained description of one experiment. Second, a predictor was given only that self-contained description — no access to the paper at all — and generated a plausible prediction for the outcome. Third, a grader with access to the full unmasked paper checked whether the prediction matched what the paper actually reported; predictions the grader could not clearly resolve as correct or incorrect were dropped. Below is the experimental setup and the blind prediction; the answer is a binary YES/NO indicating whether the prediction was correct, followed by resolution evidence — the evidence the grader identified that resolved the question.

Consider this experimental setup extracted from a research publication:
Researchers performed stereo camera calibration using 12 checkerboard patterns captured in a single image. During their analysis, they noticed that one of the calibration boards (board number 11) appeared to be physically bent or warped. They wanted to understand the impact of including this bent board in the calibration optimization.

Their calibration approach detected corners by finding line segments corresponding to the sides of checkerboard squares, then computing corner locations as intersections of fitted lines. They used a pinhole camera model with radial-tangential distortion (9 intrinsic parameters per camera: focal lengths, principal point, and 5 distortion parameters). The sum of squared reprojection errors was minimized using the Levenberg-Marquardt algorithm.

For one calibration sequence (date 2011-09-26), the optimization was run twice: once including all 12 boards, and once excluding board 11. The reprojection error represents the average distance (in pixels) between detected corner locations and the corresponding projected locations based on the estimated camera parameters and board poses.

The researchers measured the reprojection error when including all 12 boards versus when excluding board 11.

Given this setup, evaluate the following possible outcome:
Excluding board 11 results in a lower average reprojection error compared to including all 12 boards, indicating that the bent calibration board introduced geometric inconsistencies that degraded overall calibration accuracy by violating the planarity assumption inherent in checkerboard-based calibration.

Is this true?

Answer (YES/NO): YES